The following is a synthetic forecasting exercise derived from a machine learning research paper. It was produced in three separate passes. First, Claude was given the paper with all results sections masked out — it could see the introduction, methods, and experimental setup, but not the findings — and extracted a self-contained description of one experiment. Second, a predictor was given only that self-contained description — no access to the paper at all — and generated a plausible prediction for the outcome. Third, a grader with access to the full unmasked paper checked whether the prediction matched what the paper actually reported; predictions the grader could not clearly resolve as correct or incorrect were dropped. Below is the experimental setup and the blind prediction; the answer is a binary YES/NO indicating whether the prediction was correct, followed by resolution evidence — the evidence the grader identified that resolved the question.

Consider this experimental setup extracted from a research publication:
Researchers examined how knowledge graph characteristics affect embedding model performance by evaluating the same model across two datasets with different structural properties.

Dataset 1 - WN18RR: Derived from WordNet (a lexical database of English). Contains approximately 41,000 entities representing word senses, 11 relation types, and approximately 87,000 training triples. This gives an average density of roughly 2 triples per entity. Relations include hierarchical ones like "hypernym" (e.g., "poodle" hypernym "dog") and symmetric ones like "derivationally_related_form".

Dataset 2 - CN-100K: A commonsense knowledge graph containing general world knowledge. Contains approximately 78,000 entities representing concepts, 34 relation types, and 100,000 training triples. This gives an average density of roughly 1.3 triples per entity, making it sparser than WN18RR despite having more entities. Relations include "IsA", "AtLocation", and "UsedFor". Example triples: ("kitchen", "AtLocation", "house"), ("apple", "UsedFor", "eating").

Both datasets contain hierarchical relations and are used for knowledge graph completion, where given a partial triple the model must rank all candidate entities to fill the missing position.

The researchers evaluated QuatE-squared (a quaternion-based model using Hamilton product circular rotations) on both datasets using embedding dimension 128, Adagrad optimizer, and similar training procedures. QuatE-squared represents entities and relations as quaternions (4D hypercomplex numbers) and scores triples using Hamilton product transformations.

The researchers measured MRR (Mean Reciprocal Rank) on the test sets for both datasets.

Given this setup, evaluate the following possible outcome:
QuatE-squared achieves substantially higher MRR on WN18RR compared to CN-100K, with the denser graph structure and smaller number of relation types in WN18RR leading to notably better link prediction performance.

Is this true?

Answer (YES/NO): YES